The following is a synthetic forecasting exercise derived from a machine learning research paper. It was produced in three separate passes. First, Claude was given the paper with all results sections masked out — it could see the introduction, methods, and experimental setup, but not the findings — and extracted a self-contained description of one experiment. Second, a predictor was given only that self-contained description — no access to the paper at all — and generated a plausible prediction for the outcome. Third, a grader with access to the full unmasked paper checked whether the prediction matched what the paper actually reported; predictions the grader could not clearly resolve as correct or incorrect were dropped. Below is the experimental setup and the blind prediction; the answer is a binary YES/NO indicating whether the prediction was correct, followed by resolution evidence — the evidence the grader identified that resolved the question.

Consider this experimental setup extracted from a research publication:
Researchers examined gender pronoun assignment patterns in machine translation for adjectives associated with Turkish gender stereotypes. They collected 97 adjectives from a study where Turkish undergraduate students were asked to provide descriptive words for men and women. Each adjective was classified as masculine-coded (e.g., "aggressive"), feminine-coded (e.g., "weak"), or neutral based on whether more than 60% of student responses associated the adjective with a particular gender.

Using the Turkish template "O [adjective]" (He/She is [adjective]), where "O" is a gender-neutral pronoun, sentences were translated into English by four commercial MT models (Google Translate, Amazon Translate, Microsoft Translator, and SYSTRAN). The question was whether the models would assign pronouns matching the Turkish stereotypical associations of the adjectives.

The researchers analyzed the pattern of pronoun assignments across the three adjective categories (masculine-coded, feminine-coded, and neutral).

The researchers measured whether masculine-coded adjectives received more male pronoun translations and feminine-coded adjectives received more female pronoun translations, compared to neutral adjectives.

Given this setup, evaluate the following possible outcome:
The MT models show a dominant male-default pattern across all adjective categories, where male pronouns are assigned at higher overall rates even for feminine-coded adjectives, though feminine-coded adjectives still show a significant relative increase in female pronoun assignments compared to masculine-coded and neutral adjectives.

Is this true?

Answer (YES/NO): YES